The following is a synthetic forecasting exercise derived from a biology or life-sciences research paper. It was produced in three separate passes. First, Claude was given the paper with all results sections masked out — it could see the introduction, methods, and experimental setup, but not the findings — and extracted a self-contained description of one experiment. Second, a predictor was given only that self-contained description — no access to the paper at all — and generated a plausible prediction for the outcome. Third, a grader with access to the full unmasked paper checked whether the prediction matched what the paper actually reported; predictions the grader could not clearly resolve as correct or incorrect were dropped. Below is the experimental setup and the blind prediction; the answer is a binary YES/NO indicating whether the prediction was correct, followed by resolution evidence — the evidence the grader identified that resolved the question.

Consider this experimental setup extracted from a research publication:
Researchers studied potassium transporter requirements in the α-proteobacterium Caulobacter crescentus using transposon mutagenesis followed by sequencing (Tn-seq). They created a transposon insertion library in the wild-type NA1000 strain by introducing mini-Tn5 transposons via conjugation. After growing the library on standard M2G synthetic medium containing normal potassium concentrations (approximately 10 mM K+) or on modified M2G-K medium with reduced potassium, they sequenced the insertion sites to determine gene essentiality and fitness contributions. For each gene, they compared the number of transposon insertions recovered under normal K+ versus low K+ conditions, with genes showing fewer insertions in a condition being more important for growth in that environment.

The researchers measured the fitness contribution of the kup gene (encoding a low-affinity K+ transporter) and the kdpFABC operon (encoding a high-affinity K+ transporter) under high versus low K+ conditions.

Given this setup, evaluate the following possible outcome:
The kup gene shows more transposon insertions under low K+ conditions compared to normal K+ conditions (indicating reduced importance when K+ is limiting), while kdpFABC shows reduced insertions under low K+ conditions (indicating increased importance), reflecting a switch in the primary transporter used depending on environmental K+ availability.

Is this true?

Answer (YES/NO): YES